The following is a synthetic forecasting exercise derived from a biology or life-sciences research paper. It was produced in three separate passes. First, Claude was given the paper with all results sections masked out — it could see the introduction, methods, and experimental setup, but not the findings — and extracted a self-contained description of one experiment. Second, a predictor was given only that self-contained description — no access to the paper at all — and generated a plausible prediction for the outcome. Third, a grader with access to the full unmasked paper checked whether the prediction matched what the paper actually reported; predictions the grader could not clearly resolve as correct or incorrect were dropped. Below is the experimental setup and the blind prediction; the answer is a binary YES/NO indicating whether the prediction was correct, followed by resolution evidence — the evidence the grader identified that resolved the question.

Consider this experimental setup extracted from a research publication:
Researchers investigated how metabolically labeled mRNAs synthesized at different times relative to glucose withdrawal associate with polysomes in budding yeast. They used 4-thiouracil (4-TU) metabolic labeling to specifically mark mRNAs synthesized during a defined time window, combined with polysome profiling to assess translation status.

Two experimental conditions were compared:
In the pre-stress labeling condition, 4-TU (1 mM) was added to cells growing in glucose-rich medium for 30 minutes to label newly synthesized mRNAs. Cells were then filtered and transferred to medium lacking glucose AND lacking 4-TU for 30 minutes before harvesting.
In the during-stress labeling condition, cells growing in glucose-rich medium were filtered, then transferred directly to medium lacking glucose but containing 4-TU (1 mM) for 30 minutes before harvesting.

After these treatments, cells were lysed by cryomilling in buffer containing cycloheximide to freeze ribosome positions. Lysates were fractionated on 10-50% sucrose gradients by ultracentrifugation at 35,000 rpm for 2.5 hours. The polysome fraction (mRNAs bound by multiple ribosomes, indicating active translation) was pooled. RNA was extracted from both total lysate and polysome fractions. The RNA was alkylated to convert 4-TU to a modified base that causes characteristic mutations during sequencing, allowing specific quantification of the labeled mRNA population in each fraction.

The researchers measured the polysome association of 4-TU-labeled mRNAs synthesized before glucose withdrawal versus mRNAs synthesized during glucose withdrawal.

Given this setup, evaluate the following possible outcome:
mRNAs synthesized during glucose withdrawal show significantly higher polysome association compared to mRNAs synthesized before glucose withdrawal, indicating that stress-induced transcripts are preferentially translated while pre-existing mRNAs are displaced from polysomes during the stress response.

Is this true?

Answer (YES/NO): YES